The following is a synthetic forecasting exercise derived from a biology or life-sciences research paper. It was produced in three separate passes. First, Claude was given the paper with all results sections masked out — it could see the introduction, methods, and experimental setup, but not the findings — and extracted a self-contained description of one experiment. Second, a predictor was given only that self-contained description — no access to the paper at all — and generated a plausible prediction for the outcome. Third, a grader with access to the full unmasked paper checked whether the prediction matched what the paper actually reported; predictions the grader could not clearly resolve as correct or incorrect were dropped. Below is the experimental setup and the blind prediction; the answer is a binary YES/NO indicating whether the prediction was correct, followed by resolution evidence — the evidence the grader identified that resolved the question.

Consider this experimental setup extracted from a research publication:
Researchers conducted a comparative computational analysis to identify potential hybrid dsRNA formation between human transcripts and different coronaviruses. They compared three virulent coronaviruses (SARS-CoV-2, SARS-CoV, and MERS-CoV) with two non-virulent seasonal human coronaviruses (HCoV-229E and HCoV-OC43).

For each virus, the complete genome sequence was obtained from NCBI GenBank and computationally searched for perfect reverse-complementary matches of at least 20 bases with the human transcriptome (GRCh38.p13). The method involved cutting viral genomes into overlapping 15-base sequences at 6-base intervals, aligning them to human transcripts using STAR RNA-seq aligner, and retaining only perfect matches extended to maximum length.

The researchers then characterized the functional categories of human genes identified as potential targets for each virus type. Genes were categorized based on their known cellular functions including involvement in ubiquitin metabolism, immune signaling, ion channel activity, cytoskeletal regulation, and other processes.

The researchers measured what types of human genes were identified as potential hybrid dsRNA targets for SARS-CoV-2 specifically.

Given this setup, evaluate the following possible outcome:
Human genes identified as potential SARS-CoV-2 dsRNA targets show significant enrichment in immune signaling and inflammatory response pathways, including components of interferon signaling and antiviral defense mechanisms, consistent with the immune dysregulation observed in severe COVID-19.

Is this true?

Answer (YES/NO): NO